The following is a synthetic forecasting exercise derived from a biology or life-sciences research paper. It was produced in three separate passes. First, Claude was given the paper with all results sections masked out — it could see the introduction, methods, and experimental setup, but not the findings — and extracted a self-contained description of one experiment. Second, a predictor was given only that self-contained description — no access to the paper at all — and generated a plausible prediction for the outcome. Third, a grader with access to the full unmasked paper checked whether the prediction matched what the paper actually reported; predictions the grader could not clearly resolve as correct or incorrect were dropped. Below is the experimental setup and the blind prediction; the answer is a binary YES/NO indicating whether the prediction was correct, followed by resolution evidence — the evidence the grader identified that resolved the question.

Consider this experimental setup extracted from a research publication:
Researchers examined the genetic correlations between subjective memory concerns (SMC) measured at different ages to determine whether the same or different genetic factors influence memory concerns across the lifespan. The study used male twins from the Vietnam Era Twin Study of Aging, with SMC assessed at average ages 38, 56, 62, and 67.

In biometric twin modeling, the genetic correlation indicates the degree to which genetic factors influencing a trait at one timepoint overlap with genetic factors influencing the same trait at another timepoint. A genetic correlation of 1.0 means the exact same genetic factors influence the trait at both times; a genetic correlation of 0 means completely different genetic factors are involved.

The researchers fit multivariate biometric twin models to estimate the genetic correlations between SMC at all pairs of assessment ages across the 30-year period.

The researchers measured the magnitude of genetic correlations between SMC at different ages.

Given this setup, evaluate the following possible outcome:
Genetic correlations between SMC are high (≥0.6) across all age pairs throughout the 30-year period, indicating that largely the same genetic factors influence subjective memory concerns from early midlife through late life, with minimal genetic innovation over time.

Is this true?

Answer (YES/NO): NO